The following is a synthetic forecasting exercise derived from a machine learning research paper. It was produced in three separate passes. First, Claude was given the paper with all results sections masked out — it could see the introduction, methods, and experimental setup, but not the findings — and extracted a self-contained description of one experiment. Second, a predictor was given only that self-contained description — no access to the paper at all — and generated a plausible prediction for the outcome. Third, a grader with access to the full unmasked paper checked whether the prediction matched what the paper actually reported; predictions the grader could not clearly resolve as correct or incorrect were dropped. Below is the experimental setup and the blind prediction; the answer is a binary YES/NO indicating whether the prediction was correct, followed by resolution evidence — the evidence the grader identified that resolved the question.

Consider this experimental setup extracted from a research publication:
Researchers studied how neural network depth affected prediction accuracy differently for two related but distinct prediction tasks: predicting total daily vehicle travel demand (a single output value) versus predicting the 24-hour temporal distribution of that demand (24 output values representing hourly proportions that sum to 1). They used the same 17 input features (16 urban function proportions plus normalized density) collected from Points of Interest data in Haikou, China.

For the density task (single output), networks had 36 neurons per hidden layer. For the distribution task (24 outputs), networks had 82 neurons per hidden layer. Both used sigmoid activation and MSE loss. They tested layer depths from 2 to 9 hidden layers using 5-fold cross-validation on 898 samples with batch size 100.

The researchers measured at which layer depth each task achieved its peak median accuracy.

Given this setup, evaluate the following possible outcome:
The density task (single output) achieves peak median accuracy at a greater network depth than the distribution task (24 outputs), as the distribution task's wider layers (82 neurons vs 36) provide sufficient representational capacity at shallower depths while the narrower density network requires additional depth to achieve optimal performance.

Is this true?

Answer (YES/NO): NO